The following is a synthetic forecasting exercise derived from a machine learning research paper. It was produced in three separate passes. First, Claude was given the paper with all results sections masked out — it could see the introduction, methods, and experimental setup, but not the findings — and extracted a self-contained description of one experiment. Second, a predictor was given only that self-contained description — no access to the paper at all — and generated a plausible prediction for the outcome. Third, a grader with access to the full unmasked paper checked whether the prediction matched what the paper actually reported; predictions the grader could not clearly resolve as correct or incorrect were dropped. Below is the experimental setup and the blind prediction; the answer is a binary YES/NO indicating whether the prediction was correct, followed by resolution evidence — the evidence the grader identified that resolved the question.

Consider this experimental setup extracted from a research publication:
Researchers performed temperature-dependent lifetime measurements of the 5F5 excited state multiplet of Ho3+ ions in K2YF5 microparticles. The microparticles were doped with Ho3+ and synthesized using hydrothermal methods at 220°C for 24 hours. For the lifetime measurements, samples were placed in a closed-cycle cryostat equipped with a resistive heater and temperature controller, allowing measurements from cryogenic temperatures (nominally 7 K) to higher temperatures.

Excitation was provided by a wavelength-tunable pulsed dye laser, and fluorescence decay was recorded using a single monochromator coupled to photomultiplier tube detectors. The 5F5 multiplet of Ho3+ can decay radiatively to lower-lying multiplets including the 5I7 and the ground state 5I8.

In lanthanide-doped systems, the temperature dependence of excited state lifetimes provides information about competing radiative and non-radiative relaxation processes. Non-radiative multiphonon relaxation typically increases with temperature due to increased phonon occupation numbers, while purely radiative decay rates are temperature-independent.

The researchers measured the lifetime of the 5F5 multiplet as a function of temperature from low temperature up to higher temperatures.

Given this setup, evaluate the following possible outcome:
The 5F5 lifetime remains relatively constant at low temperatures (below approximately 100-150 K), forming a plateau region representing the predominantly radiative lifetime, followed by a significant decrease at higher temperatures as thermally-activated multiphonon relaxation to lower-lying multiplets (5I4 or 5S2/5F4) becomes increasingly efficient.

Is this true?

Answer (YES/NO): NO